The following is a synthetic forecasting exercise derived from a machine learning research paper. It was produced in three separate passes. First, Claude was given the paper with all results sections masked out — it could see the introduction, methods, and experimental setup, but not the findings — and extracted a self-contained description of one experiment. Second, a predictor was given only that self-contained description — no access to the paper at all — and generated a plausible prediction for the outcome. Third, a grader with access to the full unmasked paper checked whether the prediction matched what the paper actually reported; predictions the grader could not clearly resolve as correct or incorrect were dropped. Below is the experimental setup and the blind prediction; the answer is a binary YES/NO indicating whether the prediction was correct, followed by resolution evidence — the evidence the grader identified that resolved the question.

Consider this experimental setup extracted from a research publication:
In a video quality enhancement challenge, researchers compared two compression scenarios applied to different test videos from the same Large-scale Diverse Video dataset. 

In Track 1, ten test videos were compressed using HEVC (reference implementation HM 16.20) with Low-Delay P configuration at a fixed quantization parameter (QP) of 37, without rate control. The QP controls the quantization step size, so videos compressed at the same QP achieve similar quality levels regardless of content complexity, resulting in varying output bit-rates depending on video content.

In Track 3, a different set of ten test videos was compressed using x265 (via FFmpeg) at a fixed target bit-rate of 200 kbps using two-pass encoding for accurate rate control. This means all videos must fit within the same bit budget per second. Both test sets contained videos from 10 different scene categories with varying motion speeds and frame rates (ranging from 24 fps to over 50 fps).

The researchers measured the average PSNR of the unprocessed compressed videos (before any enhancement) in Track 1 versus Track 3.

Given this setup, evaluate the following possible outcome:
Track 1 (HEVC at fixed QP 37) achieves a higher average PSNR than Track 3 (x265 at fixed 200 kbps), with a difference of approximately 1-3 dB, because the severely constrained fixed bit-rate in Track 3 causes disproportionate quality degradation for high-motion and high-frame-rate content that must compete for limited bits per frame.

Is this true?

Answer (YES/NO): YES